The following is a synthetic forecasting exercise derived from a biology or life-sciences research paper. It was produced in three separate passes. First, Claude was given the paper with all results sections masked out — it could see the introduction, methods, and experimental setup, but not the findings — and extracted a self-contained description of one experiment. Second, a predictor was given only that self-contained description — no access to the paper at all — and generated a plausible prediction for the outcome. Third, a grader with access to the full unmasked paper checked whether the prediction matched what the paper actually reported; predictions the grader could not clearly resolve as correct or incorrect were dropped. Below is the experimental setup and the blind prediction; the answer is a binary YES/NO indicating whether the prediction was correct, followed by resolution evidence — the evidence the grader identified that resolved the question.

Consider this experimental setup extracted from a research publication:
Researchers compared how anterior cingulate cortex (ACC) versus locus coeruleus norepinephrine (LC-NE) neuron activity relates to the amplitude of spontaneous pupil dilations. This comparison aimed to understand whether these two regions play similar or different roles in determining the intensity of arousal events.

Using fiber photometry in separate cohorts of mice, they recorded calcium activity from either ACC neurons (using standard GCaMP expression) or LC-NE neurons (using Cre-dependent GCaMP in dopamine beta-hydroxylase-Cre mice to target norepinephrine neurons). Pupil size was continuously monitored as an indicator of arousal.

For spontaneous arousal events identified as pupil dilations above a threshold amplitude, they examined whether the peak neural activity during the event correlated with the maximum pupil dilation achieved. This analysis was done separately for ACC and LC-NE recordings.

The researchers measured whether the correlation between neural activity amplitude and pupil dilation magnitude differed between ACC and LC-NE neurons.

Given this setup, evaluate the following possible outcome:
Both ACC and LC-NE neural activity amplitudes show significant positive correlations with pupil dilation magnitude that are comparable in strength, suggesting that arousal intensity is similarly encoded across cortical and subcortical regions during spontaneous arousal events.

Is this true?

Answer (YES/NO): NO